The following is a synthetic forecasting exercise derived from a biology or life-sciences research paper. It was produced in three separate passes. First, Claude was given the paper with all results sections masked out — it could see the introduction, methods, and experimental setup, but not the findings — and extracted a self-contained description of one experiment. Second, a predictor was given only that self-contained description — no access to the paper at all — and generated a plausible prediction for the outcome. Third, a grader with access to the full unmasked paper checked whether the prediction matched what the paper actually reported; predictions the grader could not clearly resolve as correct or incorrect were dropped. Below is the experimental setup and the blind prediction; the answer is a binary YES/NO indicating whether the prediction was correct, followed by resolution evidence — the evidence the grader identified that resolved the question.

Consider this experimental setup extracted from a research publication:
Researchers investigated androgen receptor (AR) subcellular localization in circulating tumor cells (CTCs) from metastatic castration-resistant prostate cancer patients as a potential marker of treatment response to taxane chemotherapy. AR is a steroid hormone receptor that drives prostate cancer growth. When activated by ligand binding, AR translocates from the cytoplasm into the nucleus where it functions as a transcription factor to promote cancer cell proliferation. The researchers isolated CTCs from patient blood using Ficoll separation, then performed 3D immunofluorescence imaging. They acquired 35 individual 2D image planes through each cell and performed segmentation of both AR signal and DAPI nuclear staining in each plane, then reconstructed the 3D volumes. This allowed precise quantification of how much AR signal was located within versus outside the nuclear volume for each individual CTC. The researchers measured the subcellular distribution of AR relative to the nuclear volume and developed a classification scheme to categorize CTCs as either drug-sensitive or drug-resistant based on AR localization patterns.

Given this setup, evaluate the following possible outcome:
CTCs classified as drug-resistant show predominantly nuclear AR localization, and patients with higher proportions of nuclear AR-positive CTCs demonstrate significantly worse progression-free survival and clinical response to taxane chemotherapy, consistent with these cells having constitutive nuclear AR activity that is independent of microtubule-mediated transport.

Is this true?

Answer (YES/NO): NO